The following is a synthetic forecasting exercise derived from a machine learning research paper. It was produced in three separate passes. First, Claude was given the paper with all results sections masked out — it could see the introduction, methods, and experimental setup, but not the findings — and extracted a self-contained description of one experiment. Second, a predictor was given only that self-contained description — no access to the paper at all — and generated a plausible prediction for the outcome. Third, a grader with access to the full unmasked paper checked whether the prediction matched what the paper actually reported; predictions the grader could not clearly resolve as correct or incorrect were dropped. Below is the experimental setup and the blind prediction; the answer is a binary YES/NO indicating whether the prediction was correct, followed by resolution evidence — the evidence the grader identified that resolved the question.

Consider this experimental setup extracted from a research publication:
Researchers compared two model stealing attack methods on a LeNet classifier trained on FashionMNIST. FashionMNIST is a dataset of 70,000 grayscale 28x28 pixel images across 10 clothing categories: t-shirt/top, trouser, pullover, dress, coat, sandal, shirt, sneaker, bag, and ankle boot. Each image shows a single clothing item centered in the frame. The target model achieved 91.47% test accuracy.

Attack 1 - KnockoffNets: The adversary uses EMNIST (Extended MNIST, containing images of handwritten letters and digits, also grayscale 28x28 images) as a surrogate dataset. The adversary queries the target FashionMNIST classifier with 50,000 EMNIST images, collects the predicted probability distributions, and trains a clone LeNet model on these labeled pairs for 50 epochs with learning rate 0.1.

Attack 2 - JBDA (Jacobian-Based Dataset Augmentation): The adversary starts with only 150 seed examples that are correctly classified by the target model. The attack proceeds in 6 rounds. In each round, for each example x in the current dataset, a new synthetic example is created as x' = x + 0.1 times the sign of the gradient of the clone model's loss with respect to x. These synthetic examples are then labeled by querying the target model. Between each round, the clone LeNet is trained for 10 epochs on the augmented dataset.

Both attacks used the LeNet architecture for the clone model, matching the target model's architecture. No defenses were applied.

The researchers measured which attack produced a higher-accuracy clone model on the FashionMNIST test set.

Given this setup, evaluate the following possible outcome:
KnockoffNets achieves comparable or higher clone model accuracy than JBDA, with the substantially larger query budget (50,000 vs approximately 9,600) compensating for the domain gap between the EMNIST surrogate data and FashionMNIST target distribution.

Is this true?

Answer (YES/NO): YES